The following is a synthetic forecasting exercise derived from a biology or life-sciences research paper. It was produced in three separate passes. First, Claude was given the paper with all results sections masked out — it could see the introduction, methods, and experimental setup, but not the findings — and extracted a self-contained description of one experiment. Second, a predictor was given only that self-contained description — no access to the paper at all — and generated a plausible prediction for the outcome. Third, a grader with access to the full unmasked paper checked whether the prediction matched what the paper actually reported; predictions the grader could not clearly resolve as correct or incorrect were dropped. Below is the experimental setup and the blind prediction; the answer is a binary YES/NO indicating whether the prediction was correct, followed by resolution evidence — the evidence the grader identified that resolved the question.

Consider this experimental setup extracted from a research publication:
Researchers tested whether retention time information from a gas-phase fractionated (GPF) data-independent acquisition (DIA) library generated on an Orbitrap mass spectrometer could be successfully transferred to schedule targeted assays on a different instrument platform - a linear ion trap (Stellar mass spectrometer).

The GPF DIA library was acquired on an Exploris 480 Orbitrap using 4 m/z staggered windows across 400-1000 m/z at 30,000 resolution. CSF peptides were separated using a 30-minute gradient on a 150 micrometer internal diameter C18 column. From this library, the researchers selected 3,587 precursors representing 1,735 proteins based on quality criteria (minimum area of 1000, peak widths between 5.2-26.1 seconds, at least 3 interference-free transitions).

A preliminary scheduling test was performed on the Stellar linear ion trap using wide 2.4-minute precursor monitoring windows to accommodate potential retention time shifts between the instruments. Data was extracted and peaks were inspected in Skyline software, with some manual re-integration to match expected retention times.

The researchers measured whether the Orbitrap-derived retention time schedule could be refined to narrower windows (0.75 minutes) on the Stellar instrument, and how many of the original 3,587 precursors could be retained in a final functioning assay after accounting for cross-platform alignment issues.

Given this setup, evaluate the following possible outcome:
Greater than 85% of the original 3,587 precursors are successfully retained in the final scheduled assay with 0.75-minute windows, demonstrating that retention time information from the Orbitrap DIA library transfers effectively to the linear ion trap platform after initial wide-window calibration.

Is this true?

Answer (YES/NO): NO